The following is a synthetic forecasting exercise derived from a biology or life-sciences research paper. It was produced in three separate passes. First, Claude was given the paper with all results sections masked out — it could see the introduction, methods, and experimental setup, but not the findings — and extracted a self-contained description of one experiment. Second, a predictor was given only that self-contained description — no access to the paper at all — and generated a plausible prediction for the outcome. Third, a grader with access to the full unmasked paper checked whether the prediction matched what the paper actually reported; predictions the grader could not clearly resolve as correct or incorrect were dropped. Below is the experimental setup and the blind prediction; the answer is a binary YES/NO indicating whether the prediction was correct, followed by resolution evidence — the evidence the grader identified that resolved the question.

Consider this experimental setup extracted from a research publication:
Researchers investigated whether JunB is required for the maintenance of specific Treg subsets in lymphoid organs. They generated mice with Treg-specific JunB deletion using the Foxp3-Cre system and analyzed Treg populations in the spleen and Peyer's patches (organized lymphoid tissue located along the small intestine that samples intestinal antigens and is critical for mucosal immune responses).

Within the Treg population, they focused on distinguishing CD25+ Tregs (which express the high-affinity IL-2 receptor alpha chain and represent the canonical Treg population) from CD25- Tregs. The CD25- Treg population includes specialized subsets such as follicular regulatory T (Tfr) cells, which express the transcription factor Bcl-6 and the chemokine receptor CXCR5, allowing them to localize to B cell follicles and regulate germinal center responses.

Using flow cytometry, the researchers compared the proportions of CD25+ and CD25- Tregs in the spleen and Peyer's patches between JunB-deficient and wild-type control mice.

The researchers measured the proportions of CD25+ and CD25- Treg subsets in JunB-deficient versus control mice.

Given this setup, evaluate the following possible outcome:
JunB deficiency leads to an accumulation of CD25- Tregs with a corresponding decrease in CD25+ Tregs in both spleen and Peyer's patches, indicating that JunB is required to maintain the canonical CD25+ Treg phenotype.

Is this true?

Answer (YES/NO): NO